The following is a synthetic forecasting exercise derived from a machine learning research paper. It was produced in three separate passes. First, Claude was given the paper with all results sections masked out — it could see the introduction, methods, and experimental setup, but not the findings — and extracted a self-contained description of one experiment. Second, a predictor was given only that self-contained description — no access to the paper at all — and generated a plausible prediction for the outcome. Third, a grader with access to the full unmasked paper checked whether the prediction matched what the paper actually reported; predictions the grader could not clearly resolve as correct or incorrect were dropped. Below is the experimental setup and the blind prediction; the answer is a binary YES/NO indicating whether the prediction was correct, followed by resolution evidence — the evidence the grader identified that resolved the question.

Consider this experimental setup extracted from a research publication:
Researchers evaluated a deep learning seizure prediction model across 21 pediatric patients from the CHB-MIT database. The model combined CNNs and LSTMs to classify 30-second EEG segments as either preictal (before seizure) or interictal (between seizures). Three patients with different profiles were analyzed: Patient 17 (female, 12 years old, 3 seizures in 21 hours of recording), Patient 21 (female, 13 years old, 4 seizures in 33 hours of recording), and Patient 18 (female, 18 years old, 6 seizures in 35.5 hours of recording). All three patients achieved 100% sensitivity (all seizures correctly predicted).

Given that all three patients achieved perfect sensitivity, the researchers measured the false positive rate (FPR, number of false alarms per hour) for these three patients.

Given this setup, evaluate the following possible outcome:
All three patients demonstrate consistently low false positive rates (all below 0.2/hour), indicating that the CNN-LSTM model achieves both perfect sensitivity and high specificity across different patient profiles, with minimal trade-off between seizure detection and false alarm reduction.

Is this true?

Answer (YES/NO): NO